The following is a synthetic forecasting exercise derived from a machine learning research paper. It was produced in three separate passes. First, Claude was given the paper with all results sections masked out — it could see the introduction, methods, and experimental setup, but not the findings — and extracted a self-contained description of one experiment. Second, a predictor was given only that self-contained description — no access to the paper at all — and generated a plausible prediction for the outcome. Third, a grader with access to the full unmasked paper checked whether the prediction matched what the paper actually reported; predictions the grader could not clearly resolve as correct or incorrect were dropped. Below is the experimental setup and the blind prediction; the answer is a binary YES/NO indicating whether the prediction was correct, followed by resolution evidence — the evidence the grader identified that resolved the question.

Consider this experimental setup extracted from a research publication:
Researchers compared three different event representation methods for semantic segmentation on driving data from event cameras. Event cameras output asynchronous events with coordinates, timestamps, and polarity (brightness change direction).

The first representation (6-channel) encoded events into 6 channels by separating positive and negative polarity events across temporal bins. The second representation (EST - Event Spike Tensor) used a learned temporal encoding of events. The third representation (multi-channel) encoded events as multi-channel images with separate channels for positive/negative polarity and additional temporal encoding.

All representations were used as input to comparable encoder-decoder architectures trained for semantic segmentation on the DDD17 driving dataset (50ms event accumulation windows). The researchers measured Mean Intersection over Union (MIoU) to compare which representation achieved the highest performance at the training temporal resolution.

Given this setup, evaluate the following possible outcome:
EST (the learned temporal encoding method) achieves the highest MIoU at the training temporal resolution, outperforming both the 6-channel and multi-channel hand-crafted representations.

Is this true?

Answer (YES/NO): NO